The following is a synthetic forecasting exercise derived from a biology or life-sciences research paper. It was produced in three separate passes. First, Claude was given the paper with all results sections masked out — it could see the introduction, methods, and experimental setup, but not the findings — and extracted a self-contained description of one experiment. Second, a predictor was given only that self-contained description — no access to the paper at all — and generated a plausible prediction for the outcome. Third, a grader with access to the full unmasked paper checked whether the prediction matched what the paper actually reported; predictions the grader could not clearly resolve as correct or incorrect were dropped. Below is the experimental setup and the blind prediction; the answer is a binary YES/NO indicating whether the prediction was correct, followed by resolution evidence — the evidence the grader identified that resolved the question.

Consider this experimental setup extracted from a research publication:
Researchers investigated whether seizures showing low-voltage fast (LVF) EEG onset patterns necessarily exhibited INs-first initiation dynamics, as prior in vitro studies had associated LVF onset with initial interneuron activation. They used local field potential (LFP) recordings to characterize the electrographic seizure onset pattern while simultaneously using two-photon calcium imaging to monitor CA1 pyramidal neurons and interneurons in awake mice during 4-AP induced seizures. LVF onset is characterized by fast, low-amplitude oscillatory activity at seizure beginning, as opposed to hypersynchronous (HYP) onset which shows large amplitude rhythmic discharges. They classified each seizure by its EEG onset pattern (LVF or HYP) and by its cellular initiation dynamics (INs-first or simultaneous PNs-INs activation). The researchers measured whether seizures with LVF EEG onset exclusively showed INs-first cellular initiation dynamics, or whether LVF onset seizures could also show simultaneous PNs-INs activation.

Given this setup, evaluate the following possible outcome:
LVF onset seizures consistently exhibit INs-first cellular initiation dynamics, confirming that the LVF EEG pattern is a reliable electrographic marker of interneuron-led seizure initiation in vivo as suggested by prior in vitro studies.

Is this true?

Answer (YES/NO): NO